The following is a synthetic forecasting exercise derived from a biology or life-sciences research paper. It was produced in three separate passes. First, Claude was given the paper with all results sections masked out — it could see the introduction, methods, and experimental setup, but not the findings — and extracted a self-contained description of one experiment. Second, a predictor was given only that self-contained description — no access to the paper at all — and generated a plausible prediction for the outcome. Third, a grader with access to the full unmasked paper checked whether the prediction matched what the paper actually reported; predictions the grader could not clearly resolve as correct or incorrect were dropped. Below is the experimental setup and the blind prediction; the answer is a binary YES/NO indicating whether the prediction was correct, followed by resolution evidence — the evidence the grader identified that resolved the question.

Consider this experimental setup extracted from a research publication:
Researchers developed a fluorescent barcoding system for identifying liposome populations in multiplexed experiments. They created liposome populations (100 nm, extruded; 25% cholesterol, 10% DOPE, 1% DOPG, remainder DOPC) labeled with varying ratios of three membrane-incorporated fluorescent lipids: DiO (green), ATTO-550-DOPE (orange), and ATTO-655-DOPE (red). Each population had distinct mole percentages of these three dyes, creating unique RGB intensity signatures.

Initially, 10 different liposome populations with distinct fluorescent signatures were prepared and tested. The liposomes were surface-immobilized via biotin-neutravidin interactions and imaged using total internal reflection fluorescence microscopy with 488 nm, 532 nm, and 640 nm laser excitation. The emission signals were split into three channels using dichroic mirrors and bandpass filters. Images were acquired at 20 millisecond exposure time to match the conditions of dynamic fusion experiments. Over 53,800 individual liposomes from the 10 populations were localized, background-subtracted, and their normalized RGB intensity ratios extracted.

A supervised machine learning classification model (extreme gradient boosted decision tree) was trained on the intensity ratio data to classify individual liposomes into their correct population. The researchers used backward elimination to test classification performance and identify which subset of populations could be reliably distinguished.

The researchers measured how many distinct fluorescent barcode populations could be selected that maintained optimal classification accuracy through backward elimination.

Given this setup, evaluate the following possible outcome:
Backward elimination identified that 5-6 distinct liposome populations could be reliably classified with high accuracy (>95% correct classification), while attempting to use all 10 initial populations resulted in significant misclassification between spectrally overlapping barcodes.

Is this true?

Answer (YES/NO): NO